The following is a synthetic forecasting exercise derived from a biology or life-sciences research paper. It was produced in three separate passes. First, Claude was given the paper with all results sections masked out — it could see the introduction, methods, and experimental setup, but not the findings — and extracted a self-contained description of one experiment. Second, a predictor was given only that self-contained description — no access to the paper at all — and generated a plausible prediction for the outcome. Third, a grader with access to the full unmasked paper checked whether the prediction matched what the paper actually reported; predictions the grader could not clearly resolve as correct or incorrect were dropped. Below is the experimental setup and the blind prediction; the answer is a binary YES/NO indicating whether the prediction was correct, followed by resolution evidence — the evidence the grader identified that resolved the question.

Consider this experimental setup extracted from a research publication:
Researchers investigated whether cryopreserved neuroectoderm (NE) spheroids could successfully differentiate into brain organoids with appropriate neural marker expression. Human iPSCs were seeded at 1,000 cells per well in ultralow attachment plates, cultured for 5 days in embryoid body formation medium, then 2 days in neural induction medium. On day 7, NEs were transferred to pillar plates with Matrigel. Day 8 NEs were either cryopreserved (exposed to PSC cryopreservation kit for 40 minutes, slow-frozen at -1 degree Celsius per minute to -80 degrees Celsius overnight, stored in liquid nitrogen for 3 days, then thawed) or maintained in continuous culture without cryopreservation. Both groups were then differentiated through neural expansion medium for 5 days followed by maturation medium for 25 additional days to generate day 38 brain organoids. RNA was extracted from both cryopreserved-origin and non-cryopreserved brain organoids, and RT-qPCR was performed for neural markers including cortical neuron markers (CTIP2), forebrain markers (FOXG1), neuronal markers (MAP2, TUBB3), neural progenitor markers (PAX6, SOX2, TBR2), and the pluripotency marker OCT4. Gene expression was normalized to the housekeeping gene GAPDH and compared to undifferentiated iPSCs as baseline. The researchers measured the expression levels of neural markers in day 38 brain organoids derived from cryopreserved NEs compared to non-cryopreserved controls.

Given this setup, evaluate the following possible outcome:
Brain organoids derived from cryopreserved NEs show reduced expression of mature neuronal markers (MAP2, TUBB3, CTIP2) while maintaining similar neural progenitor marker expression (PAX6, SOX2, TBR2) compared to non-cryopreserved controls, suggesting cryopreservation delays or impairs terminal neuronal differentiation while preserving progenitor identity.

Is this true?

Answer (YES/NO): NO